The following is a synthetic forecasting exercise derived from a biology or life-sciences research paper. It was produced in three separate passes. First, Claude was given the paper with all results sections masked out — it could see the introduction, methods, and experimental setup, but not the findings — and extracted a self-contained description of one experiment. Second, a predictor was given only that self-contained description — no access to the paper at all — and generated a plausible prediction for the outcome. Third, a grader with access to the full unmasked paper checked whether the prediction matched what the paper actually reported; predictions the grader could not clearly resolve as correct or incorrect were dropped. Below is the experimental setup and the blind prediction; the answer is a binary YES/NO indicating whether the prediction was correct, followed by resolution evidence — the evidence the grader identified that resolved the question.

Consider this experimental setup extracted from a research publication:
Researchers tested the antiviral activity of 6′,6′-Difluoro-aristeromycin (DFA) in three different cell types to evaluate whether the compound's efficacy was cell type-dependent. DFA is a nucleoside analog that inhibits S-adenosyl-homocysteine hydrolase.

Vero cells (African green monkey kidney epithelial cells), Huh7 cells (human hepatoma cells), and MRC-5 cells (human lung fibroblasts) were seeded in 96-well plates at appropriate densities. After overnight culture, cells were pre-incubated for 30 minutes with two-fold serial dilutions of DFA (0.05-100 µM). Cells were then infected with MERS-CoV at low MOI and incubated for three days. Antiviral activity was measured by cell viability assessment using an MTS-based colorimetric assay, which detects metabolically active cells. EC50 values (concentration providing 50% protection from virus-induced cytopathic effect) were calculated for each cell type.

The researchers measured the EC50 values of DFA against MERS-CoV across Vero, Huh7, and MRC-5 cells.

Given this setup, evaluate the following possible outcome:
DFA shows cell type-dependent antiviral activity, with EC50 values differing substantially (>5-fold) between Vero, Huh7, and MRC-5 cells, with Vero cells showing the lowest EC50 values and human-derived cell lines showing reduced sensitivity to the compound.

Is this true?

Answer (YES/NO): YES